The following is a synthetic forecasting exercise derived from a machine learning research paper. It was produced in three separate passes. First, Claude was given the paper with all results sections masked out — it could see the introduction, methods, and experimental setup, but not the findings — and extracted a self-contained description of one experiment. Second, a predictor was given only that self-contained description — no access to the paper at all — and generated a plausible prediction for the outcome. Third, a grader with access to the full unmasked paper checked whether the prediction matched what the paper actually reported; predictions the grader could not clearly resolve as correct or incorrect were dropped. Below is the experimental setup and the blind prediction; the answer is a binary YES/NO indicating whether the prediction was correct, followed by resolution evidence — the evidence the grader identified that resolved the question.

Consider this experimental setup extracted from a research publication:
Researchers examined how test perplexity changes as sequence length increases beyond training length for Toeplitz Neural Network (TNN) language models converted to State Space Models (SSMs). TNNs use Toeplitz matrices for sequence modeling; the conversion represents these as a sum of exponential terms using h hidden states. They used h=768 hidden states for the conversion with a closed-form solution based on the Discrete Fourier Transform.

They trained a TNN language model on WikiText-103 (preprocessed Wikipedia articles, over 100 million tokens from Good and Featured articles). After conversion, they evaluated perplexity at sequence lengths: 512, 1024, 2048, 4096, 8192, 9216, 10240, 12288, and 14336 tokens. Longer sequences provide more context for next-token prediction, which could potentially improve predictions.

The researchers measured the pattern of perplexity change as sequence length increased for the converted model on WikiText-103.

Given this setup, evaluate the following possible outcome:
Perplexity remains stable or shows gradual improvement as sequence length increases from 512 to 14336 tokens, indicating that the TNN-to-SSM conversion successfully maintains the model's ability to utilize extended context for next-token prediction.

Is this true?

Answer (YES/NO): YES